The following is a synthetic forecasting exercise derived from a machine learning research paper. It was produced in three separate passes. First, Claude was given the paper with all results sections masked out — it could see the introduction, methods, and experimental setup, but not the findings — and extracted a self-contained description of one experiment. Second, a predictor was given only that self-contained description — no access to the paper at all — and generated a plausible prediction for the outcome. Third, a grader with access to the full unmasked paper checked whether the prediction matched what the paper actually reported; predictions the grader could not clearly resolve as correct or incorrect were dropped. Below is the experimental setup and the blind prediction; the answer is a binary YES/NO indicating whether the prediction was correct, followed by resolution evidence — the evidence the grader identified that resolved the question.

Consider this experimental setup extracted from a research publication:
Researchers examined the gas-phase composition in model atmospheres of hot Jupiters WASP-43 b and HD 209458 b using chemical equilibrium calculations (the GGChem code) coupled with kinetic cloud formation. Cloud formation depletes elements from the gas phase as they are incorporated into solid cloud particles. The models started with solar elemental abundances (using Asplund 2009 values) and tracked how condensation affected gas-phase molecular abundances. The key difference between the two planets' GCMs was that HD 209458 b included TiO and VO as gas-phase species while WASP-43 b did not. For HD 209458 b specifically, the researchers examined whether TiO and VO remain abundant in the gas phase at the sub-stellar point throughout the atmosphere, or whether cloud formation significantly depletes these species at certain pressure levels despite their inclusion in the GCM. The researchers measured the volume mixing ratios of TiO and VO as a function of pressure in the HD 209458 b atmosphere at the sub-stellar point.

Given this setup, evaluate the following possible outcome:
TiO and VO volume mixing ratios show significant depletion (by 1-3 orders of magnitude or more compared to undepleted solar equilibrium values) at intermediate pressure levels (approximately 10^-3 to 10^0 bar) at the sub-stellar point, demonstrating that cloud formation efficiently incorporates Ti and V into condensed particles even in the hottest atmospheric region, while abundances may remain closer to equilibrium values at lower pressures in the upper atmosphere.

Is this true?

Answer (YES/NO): NO